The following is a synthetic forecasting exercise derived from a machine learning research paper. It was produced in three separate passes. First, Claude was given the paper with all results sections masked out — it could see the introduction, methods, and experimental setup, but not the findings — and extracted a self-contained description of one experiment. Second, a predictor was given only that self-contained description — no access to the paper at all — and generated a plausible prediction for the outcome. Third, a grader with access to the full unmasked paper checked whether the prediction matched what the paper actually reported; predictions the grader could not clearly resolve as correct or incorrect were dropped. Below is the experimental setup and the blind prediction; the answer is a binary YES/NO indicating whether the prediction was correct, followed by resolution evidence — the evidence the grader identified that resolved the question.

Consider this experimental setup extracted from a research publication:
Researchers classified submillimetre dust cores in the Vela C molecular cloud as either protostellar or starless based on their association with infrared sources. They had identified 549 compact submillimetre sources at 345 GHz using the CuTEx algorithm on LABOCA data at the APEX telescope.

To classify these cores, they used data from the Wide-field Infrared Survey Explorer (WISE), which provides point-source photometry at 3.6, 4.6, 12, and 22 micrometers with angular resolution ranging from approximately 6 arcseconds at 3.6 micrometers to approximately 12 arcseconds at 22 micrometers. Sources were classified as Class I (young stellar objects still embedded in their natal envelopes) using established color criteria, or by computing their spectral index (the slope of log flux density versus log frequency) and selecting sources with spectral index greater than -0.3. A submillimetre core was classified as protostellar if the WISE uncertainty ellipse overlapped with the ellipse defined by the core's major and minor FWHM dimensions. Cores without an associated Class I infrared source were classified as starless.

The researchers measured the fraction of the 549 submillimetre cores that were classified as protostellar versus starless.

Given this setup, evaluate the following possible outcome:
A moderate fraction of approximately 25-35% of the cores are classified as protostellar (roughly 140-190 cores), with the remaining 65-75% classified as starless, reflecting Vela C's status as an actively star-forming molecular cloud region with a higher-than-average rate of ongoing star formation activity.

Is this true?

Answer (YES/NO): NO